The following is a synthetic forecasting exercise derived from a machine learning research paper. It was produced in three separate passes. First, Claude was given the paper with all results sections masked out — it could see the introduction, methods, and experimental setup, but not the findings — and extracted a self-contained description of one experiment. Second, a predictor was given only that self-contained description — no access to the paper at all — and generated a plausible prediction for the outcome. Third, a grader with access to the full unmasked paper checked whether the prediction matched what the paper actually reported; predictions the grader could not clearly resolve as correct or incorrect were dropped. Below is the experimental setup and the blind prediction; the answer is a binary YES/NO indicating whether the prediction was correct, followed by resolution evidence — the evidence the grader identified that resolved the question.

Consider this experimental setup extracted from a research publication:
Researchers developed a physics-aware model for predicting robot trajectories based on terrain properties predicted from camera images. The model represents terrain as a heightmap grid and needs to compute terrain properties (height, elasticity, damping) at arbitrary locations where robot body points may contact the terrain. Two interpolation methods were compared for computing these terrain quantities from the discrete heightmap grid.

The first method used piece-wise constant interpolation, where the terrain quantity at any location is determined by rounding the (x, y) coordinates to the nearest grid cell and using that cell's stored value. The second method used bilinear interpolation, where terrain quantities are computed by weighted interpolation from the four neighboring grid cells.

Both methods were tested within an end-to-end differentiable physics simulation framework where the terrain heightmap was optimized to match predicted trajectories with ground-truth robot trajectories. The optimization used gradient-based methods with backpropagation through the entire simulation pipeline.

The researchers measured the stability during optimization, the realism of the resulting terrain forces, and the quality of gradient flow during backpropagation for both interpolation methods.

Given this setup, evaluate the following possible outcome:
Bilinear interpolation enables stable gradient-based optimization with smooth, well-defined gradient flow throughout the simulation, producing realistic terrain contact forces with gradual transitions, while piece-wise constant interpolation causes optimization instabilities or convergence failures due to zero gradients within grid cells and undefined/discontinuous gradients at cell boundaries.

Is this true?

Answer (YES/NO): NO